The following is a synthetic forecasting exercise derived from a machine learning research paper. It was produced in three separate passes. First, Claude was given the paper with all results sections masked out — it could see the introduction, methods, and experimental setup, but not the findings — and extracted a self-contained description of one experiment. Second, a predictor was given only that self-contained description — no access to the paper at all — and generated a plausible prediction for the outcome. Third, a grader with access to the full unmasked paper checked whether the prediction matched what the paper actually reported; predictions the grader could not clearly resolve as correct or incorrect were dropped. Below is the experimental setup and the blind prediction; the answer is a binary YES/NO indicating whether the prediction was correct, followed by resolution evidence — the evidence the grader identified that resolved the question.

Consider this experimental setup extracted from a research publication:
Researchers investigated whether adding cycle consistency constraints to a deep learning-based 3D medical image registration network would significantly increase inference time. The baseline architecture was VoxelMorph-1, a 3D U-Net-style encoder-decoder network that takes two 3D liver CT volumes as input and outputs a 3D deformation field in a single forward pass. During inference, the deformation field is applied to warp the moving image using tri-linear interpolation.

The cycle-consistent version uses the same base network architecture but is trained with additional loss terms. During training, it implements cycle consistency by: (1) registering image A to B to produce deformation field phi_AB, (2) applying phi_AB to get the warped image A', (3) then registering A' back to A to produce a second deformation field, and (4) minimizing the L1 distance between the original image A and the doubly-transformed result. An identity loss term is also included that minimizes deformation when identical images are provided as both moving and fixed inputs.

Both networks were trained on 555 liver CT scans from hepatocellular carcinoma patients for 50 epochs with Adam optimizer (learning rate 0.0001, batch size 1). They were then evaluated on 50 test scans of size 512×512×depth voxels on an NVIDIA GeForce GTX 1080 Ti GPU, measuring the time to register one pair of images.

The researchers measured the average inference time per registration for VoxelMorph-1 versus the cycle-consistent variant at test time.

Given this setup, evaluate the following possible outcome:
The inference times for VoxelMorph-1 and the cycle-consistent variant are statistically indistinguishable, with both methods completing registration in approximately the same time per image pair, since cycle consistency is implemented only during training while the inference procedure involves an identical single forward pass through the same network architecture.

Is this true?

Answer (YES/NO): YES